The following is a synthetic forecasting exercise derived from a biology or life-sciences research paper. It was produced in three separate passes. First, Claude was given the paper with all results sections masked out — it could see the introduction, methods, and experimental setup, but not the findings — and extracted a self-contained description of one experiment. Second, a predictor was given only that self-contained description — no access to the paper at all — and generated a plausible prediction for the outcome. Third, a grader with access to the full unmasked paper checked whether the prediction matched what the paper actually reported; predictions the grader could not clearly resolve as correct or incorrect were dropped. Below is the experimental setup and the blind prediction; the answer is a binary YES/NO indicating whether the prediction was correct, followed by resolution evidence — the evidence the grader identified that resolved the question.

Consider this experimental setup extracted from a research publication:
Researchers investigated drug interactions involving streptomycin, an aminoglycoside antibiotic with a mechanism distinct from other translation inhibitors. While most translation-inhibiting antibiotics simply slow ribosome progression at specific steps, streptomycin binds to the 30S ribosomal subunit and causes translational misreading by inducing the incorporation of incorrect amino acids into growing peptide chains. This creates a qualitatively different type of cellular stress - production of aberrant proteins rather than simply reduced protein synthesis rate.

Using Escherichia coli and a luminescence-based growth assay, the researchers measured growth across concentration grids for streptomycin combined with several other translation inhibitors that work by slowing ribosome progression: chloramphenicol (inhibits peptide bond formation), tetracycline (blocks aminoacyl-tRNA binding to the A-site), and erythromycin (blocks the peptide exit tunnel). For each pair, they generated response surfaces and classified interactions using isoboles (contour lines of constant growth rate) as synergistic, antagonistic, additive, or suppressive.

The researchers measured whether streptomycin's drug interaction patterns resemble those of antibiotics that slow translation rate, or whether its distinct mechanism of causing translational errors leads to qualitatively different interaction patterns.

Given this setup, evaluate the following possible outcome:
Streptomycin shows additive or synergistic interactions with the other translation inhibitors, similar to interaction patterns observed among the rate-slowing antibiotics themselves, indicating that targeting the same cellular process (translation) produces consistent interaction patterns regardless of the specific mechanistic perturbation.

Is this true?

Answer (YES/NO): NO